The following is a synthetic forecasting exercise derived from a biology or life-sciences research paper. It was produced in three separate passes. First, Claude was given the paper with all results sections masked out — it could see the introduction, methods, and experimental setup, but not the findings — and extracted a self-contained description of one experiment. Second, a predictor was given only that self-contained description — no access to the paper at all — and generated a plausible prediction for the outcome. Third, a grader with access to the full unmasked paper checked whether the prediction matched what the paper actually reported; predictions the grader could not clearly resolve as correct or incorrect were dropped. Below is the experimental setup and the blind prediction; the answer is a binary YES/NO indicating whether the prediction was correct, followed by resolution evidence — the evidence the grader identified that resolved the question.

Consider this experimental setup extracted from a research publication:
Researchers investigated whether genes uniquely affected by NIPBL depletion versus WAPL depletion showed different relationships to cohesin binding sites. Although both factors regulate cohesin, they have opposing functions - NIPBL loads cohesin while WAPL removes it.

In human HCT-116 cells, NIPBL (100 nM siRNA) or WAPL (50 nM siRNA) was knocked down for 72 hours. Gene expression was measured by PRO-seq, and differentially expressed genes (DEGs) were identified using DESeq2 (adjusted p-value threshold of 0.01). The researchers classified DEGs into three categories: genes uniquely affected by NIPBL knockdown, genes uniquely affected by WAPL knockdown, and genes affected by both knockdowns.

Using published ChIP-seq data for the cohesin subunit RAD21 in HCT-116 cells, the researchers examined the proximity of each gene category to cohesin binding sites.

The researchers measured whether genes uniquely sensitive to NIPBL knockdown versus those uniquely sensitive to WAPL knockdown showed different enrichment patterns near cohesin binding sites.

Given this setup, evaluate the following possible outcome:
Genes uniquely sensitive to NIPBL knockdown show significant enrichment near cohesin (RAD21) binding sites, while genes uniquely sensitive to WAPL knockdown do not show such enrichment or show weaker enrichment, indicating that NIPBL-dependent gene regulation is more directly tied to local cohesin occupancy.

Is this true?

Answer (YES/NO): NO